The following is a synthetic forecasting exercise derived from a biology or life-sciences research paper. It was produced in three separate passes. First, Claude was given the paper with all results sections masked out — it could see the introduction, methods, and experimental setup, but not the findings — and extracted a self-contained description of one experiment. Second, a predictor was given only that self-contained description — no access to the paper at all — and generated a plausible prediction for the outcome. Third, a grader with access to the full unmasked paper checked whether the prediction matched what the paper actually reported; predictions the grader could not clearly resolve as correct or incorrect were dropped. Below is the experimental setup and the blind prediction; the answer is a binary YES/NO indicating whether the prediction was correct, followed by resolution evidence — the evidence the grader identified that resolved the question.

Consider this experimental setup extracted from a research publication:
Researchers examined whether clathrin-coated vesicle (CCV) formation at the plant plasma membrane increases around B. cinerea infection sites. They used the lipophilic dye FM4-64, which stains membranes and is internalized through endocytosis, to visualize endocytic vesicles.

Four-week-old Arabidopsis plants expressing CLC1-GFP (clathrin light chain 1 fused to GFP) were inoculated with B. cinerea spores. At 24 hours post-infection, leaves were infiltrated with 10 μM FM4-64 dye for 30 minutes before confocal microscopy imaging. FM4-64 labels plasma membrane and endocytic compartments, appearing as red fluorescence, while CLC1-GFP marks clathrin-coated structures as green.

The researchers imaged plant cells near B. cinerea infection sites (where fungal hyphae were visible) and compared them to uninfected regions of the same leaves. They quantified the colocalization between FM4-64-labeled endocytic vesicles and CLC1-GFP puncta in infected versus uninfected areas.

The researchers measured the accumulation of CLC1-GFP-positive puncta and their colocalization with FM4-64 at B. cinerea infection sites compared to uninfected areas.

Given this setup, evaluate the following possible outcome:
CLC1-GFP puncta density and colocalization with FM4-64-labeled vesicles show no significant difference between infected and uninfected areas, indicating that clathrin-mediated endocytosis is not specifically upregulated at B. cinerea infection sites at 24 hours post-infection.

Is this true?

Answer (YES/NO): NO